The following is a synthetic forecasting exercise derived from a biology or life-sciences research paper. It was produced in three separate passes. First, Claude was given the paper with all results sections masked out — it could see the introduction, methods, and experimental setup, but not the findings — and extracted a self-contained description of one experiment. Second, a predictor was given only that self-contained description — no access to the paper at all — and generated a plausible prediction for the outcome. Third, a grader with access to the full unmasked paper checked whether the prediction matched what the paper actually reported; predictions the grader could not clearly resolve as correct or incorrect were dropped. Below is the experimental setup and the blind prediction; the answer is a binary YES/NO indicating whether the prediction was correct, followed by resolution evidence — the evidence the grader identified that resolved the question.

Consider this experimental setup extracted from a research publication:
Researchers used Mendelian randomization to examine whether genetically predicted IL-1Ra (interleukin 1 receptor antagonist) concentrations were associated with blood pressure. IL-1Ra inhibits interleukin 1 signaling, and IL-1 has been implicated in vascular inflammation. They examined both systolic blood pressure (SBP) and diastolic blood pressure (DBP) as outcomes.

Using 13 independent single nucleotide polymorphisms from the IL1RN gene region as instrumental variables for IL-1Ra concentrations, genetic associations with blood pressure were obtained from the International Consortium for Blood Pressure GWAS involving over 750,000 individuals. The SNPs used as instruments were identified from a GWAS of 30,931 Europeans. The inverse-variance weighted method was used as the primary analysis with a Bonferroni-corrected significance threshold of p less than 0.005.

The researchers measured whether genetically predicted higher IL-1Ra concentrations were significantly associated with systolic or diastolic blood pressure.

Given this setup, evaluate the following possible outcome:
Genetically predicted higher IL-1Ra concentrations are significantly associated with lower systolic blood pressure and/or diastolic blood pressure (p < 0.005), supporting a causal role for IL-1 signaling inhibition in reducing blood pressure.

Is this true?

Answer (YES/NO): NO